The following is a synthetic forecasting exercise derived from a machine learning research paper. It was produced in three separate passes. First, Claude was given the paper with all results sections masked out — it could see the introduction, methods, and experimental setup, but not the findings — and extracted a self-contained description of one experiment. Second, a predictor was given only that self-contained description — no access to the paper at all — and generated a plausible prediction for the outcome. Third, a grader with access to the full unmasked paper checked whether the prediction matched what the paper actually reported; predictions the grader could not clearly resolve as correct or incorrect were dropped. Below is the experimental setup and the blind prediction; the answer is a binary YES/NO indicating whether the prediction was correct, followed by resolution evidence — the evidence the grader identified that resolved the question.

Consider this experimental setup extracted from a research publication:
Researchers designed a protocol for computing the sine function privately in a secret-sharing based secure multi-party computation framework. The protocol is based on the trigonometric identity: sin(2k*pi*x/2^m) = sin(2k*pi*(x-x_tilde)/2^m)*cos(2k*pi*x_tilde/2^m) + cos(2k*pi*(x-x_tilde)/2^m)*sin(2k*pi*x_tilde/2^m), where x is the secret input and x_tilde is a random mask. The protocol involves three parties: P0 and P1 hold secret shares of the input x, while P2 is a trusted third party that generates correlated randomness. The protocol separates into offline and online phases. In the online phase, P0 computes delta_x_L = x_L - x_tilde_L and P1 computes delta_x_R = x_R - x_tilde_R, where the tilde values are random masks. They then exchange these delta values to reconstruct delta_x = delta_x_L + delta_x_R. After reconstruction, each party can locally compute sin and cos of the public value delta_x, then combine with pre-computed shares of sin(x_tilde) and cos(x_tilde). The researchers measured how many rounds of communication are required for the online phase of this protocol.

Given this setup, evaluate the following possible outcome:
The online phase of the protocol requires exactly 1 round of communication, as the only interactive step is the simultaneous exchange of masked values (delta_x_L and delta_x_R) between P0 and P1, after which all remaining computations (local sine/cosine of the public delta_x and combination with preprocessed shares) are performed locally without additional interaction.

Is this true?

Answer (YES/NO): YES